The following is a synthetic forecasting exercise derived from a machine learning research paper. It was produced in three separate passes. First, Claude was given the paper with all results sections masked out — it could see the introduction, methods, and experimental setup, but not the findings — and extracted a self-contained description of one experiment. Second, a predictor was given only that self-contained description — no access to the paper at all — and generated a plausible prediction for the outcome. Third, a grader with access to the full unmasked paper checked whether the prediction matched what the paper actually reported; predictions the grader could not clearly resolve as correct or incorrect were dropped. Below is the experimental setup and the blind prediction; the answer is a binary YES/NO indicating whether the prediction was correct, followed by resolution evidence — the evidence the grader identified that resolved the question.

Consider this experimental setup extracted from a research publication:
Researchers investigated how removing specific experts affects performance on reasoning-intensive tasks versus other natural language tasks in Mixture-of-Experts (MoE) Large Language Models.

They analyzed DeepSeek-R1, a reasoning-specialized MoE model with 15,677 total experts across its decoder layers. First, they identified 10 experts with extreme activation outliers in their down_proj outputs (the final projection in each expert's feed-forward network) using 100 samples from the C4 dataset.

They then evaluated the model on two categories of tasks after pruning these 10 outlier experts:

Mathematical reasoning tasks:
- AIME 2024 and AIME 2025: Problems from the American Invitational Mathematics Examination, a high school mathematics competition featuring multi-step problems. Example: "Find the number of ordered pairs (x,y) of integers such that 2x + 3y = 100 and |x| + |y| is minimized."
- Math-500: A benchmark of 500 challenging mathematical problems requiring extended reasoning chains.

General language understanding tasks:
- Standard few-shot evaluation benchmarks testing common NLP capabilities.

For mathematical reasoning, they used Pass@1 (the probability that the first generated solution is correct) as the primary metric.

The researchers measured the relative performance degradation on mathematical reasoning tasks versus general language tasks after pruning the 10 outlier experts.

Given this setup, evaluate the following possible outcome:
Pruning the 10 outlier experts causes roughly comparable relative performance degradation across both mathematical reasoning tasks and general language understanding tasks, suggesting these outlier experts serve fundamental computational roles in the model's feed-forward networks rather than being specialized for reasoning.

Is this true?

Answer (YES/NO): YES